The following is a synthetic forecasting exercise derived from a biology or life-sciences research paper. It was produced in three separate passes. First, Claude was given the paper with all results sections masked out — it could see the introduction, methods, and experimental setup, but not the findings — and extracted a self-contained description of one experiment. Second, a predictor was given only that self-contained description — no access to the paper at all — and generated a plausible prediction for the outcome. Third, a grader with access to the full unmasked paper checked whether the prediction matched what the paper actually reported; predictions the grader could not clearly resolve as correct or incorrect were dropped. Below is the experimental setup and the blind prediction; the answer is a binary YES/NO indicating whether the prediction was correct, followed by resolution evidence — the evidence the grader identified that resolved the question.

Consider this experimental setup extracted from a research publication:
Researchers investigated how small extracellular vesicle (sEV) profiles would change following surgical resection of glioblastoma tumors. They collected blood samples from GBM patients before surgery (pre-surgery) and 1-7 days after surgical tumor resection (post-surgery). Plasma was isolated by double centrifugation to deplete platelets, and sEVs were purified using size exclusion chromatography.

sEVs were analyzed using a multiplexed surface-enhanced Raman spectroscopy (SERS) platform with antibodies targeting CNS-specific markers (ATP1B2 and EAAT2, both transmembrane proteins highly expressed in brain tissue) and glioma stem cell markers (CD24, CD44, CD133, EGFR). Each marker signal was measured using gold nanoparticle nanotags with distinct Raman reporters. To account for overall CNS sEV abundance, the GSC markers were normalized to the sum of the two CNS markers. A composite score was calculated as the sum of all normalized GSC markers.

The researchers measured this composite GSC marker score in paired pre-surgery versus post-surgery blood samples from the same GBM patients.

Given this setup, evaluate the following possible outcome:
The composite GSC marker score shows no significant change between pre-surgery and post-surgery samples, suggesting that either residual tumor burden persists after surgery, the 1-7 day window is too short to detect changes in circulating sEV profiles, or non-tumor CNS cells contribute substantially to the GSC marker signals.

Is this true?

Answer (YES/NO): YES